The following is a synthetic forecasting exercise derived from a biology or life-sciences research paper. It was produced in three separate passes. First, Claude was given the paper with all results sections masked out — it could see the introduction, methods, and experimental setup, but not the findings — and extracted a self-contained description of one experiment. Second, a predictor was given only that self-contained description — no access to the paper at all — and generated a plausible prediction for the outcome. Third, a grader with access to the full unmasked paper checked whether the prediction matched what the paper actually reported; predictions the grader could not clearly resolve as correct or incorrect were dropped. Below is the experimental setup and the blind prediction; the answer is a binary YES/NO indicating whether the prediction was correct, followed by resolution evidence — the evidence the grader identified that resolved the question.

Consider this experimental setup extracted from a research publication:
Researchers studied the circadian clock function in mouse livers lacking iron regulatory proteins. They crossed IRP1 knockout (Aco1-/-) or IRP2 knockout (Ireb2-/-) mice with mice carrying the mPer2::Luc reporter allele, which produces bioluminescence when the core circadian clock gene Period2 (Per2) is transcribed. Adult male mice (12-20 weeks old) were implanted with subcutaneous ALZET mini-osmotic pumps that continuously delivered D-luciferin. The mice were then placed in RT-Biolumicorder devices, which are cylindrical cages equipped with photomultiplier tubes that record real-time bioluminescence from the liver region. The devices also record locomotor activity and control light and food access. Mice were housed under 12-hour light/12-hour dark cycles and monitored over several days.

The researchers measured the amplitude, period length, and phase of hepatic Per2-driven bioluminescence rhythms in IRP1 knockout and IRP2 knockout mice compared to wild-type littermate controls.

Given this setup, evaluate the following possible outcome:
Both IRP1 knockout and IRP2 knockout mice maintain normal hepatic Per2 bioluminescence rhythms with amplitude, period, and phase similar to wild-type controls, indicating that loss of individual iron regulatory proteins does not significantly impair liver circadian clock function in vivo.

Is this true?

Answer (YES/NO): YES